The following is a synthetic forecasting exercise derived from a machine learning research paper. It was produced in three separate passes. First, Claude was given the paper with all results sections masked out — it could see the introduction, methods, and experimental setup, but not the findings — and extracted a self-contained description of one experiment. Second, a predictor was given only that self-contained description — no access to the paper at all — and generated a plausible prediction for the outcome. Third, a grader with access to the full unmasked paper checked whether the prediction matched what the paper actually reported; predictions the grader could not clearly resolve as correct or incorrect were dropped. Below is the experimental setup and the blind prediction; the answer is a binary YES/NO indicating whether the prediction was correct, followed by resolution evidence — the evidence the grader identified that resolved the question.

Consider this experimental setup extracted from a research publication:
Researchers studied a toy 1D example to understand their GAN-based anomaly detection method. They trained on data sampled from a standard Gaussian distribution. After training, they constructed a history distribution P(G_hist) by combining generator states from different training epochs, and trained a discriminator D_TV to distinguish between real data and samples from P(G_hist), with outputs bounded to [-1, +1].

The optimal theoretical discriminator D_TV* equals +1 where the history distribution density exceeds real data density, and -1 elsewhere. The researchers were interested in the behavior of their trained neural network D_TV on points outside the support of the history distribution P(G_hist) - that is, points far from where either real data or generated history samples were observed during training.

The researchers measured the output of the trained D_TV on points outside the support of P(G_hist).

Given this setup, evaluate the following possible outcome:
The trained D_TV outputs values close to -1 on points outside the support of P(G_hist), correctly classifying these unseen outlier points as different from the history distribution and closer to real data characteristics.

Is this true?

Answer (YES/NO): NO